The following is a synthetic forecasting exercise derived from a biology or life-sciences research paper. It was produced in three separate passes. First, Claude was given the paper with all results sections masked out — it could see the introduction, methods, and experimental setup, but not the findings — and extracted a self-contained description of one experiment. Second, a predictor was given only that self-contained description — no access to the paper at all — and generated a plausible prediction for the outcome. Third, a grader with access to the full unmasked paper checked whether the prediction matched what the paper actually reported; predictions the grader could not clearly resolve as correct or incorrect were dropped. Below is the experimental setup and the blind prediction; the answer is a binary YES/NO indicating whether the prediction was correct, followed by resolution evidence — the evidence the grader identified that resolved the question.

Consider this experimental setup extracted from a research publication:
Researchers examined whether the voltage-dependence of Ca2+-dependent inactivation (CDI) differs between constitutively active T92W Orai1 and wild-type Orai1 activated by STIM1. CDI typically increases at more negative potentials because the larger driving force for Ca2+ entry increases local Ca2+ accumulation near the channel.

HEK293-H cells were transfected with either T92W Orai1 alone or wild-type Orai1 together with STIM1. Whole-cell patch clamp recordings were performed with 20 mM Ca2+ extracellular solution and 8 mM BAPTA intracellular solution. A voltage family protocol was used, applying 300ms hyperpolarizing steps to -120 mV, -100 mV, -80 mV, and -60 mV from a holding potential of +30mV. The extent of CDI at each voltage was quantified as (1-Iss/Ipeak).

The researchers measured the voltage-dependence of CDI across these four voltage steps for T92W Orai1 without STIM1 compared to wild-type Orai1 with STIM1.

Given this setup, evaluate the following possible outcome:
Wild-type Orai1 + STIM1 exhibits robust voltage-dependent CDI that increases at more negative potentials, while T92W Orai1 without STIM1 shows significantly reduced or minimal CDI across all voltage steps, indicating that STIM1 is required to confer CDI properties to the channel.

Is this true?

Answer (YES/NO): NO